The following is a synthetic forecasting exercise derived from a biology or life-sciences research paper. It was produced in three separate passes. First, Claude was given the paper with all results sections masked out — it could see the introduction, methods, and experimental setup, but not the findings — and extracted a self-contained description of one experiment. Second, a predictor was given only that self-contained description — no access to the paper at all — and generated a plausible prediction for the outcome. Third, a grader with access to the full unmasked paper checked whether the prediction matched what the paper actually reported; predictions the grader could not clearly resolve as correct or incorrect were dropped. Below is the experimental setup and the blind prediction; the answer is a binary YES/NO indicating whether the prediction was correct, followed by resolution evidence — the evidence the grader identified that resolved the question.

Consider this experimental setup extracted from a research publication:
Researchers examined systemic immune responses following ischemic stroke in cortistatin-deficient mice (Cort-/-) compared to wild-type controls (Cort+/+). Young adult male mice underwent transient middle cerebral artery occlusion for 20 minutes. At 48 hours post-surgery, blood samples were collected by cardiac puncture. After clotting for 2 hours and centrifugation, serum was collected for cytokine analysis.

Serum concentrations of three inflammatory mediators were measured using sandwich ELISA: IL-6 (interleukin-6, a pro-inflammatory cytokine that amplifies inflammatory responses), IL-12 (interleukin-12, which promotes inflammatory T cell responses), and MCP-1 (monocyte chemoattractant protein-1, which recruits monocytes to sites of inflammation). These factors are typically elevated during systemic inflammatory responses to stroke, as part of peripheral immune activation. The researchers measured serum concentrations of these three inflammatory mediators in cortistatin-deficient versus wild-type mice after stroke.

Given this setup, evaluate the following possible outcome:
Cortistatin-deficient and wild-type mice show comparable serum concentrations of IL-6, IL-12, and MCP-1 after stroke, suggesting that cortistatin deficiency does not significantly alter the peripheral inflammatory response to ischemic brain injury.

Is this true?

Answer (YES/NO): NO